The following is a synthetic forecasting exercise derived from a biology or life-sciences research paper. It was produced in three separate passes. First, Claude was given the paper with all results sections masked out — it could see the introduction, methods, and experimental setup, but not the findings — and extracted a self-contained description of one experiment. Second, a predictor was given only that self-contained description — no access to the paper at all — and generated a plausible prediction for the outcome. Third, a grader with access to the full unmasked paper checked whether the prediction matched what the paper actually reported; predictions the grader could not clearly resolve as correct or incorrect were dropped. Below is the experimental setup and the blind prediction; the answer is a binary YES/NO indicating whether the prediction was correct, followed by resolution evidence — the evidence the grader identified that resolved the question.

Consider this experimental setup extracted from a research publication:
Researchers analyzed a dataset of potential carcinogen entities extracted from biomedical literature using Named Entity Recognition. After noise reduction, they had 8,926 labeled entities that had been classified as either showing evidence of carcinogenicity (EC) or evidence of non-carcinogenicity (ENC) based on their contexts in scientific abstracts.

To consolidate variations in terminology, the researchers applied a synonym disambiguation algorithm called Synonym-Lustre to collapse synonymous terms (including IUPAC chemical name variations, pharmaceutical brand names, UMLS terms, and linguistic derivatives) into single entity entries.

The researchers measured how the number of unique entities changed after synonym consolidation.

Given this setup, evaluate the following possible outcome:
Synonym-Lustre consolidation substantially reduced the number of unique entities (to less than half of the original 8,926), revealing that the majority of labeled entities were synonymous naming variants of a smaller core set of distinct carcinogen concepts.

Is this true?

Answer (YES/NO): YES